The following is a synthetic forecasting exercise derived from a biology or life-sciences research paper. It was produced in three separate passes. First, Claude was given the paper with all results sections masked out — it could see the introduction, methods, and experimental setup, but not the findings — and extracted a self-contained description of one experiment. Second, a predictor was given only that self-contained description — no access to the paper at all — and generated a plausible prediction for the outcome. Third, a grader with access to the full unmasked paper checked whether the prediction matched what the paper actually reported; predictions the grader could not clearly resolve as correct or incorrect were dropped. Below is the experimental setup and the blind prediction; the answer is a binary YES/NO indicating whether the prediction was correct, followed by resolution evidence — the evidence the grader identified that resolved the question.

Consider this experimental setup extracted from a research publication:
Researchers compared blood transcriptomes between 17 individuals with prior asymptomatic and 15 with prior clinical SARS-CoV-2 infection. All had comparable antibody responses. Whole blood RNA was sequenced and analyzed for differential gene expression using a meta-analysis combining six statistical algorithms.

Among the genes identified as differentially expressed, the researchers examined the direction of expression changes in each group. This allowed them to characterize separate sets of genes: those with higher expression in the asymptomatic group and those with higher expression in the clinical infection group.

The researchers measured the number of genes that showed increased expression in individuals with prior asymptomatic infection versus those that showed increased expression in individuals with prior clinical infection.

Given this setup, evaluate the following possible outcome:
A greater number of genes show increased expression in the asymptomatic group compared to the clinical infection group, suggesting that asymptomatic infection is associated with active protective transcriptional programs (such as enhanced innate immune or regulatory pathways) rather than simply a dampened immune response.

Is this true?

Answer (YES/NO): NO